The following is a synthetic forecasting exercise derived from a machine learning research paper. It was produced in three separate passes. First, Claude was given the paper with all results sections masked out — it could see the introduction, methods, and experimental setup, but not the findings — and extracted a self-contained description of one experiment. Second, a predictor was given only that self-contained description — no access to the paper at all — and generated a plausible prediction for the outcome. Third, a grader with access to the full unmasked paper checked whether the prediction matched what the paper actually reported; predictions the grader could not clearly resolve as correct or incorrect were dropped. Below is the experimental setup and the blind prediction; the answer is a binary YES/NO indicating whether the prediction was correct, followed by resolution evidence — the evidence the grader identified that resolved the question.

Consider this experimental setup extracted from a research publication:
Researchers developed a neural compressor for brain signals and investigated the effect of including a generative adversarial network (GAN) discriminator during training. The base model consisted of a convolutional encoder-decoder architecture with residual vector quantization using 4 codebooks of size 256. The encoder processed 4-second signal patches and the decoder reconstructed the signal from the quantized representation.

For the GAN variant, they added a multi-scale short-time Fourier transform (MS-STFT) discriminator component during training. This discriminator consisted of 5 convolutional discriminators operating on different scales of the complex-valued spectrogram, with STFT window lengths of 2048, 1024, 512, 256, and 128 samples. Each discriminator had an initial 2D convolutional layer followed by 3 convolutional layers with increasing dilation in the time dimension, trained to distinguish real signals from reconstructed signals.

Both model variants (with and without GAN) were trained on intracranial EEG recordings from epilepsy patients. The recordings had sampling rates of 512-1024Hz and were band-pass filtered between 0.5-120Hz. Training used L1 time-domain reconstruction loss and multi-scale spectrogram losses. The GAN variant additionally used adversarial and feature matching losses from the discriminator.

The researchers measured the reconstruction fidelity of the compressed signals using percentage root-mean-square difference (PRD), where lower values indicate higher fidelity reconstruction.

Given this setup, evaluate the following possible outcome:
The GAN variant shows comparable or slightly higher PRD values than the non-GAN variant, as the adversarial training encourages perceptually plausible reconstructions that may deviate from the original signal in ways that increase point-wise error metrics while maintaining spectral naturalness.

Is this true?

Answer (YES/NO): YES